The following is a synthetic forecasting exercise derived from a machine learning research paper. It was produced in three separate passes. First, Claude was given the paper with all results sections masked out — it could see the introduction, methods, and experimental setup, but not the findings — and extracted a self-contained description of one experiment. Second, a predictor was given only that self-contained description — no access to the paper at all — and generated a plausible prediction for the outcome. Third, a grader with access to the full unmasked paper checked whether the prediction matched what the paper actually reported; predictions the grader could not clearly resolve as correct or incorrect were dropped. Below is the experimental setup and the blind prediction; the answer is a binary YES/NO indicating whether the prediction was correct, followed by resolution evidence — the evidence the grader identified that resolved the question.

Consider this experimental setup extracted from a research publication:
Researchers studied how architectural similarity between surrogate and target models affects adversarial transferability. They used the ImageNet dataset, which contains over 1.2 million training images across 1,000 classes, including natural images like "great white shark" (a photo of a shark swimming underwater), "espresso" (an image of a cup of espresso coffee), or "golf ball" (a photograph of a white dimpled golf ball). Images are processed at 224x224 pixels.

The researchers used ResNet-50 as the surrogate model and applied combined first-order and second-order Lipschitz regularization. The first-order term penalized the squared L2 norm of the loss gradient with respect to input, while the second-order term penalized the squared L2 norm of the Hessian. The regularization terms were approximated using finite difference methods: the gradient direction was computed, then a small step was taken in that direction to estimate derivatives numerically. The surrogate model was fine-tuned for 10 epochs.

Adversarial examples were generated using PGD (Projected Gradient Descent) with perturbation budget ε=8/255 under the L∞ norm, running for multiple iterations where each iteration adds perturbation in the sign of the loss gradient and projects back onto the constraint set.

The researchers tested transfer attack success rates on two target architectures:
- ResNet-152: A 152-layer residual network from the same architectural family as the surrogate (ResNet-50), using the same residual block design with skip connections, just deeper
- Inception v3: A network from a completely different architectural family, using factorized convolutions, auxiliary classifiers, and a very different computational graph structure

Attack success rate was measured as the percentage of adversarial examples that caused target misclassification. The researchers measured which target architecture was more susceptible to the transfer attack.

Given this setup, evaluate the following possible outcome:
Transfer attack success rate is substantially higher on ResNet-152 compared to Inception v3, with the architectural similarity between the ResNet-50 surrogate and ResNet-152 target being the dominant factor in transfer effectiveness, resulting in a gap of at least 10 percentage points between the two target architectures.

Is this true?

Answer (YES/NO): YES